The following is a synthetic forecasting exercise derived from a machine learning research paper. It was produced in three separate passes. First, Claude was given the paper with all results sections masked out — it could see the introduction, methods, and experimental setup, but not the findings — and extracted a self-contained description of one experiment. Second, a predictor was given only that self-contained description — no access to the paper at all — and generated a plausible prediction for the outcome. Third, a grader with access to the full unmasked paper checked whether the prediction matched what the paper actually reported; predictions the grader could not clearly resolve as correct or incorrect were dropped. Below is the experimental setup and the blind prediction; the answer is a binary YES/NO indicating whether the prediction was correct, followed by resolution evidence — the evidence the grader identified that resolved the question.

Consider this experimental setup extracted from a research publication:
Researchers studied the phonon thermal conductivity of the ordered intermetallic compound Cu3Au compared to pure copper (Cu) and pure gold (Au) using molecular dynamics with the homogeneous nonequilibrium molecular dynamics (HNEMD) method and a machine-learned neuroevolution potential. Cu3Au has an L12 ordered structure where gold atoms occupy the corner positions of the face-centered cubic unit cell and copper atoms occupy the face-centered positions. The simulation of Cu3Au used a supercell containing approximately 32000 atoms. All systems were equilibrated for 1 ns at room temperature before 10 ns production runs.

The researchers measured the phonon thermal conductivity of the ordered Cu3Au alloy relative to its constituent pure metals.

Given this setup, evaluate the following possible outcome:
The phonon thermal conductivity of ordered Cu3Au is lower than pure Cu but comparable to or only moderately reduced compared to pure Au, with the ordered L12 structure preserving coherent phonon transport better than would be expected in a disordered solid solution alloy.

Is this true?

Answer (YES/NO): NO